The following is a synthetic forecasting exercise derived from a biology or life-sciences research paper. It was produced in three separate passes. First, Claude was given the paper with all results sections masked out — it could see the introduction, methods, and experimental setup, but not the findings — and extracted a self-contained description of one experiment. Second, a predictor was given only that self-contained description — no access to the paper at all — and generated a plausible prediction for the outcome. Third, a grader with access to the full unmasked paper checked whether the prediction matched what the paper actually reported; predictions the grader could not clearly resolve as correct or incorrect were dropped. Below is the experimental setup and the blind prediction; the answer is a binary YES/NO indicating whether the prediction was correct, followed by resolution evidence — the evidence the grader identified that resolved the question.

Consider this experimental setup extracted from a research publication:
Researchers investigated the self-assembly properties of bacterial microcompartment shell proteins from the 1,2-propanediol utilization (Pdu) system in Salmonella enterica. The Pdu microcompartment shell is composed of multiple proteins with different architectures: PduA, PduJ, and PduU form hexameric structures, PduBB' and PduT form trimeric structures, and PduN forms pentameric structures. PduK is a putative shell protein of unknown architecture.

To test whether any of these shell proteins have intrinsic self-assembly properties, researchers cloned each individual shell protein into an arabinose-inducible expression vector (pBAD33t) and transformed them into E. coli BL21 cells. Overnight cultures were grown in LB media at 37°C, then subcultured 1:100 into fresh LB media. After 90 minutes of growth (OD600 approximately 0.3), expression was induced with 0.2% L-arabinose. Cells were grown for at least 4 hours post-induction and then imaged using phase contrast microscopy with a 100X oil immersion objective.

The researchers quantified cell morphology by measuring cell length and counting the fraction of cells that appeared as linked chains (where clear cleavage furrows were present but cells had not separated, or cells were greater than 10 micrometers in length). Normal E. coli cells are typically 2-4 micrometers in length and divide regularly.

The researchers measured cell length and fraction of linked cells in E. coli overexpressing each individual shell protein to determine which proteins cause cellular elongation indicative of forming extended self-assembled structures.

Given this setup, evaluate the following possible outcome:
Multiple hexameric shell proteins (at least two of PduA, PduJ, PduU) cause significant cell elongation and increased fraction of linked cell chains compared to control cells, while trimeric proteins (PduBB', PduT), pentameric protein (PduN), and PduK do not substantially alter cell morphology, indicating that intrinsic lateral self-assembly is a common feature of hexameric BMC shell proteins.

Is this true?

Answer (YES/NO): NO